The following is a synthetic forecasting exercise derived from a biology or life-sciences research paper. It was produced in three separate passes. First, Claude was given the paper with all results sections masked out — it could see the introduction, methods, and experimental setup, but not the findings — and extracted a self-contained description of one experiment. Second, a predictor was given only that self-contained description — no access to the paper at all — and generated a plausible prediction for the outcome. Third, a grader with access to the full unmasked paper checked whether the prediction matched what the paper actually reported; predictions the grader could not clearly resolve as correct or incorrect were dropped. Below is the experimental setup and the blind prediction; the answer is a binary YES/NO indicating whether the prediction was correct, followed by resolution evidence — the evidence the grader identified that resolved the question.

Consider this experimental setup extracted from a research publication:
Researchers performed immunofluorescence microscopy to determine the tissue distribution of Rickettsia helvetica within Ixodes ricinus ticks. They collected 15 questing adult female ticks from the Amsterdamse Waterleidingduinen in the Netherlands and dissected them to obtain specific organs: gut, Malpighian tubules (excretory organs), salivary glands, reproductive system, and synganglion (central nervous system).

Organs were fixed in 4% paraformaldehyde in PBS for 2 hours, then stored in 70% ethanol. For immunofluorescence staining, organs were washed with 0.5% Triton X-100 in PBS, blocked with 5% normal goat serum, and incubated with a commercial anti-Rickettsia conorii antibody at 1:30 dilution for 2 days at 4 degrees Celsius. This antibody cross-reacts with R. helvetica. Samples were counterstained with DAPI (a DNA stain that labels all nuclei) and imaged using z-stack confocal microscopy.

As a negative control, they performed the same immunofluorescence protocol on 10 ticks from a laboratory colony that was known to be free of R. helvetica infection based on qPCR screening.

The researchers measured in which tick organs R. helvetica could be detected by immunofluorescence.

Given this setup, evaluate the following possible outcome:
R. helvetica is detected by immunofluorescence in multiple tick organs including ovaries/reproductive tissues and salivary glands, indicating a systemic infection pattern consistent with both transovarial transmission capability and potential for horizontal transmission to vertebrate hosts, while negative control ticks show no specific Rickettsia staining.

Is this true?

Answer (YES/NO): YES